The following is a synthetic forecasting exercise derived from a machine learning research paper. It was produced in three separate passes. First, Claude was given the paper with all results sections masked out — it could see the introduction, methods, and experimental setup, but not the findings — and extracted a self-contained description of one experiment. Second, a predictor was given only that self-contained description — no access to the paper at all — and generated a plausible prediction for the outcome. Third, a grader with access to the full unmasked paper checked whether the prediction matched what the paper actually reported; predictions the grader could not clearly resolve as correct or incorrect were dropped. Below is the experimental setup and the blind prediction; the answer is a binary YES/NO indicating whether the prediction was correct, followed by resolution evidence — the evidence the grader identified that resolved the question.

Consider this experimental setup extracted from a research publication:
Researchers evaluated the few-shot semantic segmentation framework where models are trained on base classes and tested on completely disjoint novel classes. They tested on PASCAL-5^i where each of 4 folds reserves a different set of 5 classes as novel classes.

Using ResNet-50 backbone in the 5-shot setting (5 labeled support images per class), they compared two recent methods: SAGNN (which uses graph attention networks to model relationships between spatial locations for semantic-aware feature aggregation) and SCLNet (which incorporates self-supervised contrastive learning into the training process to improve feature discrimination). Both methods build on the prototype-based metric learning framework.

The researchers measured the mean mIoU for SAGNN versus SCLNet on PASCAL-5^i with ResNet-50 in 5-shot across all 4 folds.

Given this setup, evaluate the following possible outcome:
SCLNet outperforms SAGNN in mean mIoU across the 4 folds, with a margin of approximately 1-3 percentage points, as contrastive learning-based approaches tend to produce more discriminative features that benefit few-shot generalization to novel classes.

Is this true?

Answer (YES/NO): NO